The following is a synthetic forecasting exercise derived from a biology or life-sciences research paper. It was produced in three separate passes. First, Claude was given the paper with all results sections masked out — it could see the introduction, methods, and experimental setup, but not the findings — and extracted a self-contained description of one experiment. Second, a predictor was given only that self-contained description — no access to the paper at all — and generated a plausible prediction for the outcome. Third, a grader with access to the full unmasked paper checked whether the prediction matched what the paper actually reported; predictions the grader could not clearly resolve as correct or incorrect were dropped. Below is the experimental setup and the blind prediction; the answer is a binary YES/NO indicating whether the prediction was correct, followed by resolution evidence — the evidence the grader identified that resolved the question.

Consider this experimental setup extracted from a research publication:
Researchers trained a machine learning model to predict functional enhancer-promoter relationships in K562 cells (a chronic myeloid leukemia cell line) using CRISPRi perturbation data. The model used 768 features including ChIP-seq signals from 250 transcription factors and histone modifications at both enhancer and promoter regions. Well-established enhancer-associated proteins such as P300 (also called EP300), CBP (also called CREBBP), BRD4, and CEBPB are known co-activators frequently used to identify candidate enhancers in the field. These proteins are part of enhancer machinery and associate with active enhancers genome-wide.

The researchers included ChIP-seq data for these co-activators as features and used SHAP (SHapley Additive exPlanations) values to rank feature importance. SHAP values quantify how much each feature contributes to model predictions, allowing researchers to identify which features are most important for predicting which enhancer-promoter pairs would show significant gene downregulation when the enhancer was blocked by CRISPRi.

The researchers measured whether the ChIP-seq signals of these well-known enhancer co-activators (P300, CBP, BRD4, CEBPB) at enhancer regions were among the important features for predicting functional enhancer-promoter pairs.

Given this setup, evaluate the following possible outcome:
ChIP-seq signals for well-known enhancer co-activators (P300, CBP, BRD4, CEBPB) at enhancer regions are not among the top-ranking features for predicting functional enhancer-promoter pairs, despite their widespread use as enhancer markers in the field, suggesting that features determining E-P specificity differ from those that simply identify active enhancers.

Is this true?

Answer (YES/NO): YES